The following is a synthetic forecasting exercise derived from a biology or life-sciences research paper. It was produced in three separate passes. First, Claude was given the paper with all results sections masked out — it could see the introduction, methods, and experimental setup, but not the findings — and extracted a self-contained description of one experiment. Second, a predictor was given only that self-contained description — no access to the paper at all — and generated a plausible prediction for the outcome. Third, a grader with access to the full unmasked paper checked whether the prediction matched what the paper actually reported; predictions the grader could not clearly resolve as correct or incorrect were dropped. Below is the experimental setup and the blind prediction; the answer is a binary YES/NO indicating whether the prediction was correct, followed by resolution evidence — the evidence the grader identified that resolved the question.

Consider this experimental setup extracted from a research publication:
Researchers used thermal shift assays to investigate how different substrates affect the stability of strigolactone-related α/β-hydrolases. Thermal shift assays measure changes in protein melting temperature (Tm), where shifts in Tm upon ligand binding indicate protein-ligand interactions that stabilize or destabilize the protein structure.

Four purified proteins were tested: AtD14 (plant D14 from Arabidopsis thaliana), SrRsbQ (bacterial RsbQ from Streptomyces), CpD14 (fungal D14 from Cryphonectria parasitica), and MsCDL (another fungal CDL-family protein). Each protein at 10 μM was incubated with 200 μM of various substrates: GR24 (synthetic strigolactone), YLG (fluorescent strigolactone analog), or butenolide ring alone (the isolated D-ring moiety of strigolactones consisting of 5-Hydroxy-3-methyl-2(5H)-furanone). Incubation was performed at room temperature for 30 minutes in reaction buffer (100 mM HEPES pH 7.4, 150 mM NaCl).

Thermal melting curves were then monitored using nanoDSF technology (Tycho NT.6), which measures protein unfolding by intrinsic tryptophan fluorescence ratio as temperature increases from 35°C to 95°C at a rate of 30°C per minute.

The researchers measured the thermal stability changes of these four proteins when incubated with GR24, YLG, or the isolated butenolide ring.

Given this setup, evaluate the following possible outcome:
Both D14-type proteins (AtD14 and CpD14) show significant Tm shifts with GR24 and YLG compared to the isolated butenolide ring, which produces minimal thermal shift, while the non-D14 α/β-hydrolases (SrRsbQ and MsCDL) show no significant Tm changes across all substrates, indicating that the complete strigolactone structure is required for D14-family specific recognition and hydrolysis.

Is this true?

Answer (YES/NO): NO